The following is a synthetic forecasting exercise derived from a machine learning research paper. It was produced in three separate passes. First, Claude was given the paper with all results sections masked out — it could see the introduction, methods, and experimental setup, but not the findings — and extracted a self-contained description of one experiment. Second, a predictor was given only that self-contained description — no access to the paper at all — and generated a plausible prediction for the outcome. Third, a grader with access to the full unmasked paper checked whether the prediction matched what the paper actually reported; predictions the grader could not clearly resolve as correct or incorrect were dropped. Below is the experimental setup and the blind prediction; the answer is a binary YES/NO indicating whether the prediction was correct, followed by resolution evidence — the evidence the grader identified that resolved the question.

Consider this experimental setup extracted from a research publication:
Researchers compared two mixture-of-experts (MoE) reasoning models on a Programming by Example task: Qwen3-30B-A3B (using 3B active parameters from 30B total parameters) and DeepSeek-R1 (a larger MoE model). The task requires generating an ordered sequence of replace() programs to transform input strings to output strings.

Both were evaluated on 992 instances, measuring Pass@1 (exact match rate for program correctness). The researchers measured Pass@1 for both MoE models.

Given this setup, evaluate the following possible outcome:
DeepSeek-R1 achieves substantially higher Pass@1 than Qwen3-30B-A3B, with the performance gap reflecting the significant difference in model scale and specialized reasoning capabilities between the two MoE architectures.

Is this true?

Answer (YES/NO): NO